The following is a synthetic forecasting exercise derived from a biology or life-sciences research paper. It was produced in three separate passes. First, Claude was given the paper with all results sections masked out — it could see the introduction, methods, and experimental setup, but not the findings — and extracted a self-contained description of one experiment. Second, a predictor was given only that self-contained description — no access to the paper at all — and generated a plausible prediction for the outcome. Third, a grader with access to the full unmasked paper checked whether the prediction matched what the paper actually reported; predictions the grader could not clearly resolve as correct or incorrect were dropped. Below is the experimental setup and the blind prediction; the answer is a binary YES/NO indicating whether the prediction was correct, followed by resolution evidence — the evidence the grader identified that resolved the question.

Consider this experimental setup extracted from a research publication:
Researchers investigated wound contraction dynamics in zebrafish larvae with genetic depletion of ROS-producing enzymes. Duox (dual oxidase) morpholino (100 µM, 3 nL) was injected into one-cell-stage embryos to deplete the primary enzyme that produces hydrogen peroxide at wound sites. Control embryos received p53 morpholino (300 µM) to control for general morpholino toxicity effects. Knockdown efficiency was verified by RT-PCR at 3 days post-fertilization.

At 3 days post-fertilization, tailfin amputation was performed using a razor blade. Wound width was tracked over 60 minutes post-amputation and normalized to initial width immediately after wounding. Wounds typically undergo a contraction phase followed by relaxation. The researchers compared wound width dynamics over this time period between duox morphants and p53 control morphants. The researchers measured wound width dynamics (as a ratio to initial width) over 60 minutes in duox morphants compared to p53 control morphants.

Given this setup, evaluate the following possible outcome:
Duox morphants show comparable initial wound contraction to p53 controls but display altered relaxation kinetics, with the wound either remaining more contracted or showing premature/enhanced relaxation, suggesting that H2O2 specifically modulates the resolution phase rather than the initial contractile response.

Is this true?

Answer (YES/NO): NO